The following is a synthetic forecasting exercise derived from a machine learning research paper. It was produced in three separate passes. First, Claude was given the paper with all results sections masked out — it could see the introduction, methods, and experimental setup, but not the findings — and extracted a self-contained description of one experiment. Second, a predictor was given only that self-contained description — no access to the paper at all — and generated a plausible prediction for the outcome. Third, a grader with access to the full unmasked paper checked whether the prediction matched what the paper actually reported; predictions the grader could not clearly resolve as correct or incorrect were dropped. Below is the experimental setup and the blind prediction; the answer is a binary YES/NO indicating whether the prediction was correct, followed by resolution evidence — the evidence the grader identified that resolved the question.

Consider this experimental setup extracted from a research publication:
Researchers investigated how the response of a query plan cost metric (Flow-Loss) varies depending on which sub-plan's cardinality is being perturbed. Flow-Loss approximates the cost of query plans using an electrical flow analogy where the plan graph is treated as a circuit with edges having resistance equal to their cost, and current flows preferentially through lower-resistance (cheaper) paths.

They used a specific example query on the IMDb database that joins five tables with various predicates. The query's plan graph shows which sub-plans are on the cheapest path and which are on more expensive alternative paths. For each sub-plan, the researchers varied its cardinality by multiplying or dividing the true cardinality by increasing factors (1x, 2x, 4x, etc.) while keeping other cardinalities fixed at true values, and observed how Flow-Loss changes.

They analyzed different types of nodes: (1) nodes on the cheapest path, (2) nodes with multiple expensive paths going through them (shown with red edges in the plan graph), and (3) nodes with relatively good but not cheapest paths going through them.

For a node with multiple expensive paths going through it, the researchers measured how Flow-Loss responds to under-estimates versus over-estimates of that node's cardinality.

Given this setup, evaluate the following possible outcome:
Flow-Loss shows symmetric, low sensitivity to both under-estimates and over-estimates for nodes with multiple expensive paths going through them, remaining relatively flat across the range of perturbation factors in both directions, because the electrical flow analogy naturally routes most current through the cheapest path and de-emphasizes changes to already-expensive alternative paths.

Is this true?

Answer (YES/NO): NO